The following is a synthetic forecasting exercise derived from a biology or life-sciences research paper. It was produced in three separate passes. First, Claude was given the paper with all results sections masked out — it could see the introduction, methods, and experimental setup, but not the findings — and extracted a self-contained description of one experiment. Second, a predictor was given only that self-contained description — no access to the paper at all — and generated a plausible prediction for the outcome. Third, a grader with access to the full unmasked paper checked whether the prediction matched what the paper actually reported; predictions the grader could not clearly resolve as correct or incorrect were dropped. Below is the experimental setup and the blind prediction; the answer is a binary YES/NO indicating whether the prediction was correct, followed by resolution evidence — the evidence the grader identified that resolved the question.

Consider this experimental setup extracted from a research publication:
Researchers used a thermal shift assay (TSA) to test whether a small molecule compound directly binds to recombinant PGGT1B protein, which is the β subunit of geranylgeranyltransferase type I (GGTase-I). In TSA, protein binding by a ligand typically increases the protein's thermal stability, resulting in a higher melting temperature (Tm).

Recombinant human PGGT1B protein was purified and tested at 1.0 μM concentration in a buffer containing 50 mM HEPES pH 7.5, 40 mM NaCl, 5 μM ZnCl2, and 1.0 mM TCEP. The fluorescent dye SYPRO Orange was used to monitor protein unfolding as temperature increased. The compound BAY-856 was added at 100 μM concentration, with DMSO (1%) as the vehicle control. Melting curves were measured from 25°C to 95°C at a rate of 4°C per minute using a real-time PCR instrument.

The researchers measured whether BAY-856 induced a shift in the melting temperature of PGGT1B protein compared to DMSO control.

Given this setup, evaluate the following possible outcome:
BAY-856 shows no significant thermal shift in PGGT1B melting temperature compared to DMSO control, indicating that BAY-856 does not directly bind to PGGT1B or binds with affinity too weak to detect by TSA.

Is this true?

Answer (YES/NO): NO